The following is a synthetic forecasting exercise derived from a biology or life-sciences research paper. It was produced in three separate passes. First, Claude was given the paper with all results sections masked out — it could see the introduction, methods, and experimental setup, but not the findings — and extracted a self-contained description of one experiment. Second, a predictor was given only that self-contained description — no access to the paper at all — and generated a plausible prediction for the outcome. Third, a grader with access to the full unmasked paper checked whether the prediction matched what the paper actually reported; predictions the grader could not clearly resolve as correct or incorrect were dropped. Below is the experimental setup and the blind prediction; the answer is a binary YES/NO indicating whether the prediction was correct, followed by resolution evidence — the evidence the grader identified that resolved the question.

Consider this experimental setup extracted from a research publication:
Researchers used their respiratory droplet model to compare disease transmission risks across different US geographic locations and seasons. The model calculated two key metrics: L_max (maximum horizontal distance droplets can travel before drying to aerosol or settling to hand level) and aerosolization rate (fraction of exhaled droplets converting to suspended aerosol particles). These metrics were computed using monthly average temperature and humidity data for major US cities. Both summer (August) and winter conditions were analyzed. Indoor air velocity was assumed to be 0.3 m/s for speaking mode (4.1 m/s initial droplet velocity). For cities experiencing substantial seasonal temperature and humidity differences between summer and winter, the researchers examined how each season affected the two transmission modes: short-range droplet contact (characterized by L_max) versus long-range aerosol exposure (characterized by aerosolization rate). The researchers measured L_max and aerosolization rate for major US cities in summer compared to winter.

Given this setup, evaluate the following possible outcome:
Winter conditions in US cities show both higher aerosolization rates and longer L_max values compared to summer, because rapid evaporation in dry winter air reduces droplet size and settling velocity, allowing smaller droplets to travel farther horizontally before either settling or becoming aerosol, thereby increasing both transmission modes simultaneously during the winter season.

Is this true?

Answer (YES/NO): NO